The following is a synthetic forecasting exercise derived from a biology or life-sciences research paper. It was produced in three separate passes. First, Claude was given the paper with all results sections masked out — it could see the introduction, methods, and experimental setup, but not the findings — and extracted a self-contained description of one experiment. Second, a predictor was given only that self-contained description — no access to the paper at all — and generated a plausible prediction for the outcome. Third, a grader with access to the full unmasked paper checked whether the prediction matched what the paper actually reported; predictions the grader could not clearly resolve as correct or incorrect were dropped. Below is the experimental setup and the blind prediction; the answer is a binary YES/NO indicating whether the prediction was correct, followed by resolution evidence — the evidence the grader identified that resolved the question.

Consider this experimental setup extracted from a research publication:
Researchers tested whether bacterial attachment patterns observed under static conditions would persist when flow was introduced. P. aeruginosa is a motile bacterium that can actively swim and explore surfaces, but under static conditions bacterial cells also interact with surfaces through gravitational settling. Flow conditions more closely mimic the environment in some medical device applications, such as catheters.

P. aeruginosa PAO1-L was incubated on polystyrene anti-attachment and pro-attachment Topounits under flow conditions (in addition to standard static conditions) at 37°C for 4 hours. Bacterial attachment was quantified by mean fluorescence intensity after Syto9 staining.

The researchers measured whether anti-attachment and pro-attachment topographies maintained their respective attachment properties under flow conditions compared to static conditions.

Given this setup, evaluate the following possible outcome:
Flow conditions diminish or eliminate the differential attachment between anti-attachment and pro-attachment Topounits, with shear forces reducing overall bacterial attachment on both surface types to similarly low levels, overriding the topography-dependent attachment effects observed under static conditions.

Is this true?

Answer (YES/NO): NO